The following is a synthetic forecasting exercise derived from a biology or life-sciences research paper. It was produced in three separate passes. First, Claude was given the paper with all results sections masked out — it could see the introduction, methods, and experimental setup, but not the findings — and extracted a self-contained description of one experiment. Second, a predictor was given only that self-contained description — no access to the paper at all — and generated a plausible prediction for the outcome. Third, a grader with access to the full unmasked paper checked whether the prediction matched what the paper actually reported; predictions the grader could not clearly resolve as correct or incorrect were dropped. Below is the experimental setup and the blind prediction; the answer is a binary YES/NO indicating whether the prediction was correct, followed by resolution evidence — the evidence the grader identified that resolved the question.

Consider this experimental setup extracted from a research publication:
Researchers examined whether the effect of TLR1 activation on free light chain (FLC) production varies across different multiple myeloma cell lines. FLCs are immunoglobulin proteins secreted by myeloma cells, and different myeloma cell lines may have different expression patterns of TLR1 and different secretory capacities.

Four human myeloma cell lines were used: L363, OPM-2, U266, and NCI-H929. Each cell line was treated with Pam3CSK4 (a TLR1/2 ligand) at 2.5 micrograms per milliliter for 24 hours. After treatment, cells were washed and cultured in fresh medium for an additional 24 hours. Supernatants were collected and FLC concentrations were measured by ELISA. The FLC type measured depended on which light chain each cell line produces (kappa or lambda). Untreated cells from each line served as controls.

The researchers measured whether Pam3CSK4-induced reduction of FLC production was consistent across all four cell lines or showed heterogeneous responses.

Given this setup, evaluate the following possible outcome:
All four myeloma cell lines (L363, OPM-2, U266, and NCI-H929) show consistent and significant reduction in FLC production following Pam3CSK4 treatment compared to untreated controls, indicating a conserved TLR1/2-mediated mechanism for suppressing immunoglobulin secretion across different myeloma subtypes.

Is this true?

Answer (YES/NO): NO